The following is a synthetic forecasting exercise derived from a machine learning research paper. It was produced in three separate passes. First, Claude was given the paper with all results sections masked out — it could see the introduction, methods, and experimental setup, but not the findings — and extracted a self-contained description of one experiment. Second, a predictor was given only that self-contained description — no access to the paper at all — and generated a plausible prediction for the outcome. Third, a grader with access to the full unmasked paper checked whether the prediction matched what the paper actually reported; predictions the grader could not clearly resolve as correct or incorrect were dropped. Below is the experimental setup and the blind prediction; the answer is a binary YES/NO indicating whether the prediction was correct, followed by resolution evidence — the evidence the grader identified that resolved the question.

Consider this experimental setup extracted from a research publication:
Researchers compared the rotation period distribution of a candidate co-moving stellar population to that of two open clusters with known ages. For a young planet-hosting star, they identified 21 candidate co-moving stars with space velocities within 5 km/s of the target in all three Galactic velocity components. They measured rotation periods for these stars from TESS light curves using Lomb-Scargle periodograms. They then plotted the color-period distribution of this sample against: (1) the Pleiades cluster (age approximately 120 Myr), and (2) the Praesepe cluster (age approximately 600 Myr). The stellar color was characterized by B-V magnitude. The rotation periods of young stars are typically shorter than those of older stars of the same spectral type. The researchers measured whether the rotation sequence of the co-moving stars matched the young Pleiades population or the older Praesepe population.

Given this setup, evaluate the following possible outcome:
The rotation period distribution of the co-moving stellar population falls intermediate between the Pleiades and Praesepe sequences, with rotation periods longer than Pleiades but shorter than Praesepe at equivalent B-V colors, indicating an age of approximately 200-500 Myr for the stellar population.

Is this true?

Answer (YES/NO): NO